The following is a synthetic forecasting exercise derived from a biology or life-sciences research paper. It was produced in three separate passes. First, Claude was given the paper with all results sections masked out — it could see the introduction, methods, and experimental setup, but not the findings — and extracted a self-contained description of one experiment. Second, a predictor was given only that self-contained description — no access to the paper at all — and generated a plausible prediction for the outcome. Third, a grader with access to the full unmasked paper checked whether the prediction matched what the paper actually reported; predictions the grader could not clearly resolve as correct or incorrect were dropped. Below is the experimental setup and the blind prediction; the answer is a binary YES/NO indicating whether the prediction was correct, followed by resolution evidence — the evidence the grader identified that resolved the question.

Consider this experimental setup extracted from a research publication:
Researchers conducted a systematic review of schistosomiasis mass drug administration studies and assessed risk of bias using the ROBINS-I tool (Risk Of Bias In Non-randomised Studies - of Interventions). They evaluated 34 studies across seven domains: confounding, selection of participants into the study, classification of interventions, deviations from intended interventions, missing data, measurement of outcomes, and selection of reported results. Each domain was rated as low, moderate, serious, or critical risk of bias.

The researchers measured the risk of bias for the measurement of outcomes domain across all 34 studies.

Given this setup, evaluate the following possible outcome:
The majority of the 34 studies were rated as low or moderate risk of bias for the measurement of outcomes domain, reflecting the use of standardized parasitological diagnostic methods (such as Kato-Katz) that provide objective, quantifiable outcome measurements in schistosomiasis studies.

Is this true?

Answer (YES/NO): YES